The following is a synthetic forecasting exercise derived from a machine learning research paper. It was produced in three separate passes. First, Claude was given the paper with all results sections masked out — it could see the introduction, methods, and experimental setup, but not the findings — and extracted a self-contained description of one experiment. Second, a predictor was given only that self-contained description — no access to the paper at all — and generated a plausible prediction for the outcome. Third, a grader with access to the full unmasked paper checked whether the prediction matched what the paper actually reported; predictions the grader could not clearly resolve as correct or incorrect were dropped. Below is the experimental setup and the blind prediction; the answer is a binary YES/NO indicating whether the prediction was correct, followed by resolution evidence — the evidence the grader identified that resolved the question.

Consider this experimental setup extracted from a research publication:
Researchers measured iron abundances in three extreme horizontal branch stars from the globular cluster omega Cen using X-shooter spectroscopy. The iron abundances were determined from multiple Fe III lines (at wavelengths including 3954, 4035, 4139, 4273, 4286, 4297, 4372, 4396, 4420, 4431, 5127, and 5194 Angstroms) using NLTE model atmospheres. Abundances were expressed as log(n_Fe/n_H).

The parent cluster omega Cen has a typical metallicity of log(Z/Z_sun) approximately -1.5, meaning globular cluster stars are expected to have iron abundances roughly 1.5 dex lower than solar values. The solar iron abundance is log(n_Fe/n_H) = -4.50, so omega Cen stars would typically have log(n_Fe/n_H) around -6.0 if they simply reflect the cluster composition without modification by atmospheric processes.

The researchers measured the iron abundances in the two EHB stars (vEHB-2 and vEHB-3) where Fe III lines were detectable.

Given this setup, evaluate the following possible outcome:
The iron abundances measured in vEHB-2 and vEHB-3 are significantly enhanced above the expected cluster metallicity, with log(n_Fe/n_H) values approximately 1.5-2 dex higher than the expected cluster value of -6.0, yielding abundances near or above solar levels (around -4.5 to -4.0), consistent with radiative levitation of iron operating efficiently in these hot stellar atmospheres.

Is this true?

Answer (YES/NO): YES